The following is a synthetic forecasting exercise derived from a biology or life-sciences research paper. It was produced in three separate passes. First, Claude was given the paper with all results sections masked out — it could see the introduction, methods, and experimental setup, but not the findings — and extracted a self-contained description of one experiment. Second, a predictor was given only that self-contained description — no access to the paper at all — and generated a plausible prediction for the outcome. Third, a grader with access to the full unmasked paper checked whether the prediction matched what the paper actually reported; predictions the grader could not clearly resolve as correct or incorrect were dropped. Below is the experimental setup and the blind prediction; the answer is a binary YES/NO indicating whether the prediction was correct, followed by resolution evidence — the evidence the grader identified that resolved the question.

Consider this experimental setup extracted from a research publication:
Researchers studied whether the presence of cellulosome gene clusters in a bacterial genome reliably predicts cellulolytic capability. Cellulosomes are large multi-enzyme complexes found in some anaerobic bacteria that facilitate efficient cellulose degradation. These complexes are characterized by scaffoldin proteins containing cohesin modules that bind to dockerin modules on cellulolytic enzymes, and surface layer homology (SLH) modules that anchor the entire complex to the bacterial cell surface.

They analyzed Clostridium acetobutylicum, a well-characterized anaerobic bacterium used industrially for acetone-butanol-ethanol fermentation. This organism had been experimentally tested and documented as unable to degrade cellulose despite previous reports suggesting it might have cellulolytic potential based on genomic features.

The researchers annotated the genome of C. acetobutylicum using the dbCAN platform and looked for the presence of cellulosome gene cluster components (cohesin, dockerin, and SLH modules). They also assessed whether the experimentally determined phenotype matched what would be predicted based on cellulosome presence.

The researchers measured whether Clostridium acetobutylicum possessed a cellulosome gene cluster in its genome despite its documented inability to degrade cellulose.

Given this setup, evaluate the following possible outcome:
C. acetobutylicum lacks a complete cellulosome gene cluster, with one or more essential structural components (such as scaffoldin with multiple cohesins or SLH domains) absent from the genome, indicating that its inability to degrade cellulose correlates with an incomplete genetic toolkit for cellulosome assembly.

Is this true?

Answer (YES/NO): YES